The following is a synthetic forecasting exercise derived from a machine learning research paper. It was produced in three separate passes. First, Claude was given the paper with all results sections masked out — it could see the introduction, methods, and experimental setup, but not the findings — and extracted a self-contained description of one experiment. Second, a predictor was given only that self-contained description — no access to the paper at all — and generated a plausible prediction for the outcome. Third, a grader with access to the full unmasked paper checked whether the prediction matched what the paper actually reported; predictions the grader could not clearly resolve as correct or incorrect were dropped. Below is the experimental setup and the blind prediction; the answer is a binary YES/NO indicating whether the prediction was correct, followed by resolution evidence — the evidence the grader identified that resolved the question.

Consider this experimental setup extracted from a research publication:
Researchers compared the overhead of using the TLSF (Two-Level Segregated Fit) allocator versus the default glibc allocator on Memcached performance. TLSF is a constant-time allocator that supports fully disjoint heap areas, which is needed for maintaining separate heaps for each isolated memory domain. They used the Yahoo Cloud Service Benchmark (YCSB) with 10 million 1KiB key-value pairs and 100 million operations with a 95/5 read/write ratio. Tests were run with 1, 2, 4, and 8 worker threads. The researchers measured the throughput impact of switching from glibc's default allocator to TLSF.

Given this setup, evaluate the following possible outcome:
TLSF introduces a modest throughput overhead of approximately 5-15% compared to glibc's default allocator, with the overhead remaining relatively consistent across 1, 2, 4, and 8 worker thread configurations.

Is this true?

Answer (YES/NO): NO